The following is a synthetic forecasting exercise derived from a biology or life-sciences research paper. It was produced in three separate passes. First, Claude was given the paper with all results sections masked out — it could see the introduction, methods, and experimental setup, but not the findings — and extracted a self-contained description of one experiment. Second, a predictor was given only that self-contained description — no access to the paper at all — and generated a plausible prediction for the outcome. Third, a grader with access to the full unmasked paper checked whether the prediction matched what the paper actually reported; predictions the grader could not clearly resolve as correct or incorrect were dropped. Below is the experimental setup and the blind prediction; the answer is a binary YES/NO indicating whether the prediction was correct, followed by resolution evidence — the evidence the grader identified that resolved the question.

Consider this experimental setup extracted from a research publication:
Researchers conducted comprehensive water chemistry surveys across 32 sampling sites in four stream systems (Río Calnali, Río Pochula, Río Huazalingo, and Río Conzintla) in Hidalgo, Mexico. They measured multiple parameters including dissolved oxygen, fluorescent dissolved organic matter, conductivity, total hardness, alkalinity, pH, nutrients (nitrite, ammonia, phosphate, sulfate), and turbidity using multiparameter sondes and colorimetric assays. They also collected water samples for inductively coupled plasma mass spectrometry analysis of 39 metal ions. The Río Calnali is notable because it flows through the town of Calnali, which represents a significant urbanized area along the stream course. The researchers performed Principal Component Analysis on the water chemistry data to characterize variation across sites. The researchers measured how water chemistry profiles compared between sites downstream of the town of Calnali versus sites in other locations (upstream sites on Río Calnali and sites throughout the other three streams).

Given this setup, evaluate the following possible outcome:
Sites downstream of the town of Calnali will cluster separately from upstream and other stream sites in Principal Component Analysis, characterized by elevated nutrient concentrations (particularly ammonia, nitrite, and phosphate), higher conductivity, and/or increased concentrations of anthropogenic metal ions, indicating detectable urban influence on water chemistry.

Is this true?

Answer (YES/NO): YES